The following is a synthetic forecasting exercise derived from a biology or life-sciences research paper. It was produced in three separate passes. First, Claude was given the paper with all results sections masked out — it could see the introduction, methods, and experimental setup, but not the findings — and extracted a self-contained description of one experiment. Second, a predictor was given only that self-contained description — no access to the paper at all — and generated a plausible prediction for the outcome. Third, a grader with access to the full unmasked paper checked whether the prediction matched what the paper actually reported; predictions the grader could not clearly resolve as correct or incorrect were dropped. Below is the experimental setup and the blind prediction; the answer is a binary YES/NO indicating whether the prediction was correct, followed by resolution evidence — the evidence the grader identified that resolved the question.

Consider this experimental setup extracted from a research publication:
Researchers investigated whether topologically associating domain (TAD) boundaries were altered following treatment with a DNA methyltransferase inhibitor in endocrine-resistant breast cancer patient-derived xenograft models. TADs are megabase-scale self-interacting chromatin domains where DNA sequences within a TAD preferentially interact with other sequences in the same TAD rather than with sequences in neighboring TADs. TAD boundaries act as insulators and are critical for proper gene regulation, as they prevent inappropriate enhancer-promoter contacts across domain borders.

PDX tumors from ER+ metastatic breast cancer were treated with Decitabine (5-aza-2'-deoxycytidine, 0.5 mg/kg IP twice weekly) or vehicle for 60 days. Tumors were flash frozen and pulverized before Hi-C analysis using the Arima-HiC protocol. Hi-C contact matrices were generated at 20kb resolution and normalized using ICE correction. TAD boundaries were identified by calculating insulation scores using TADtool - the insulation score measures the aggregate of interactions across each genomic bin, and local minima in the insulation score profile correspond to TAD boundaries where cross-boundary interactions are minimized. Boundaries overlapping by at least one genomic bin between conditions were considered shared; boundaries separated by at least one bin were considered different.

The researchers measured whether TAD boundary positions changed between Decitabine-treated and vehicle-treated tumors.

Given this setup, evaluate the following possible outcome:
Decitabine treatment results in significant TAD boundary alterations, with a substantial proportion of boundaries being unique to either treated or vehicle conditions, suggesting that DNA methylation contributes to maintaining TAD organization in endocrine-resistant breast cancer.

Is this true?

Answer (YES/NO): YES